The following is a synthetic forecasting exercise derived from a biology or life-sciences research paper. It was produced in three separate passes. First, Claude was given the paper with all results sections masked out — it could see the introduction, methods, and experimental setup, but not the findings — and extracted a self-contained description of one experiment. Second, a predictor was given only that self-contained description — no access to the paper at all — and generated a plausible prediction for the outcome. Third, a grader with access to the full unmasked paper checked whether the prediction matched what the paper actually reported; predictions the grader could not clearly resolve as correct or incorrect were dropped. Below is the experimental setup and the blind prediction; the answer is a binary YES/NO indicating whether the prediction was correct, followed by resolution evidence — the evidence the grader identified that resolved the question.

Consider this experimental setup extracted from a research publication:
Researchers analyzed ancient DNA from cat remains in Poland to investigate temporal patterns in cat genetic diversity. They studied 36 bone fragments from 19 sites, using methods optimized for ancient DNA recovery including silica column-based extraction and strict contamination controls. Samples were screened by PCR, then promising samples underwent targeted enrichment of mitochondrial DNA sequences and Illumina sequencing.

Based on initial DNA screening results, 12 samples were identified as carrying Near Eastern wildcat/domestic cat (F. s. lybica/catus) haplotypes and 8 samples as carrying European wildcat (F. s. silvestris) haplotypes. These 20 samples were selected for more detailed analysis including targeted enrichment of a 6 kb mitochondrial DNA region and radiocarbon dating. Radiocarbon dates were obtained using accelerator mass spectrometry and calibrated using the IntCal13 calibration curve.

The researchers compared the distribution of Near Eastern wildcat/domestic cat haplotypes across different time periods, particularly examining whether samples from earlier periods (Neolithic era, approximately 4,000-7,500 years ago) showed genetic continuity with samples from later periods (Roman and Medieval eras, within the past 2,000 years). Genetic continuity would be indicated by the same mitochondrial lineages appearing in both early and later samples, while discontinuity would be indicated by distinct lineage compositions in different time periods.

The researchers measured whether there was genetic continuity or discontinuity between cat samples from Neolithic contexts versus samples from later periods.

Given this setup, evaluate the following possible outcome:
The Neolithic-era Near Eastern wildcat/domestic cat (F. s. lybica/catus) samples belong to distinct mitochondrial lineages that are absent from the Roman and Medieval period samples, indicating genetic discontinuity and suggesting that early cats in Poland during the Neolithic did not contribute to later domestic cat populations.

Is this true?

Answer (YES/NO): YES